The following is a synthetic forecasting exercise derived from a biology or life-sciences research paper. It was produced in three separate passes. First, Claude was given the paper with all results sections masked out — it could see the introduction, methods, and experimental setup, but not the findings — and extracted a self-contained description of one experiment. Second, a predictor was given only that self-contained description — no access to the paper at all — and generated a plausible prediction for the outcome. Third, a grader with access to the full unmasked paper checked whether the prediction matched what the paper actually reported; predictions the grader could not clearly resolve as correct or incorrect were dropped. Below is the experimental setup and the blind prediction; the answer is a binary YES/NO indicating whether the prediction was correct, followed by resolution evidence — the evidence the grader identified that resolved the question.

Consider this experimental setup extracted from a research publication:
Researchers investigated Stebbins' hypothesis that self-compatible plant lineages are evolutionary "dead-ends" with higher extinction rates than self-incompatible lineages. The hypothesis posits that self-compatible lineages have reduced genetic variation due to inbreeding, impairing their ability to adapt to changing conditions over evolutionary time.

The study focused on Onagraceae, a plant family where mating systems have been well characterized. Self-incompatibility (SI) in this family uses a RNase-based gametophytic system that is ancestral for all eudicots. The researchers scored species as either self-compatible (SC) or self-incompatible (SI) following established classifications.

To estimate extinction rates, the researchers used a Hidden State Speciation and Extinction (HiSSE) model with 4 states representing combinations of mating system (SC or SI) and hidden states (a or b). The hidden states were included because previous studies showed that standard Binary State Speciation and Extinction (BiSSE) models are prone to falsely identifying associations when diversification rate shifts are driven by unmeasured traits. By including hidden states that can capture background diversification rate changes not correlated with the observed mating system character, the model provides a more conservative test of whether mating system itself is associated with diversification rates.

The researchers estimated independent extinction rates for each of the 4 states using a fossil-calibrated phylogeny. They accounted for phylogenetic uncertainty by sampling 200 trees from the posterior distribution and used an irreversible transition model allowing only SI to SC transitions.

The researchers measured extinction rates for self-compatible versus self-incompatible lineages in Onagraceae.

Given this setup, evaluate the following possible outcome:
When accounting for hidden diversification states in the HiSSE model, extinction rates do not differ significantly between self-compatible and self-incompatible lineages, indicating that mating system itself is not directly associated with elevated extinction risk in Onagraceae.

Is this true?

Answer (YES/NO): NO